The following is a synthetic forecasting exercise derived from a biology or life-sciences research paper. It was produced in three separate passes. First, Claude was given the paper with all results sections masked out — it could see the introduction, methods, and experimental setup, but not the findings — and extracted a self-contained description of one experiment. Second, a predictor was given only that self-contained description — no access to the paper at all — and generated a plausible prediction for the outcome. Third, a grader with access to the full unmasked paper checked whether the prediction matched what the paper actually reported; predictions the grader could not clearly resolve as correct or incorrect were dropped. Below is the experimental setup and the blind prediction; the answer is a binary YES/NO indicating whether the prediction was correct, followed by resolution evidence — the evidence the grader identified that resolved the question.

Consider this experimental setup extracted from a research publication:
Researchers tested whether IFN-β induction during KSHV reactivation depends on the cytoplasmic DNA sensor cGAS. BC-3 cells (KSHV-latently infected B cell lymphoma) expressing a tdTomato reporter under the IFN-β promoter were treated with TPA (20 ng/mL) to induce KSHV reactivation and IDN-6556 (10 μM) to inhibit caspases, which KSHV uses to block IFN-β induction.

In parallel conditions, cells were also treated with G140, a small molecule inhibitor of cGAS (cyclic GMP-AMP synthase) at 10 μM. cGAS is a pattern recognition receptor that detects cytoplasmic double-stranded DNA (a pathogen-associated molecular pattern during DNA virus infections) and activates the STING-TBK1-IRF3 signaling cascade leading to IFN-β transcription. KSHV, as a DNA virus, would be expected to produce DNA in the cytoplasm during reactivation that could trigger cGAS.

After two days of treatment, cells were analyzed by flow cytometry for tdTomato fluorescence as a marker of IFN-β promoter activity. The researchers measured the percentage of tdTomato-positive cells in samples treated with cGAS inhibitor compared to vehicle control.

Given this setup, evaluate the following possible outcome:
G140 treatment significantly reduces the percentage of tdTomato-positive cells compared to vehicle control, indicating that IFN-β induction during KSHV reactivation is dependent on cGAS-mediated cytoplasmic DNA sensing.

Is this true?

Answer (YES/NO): NO